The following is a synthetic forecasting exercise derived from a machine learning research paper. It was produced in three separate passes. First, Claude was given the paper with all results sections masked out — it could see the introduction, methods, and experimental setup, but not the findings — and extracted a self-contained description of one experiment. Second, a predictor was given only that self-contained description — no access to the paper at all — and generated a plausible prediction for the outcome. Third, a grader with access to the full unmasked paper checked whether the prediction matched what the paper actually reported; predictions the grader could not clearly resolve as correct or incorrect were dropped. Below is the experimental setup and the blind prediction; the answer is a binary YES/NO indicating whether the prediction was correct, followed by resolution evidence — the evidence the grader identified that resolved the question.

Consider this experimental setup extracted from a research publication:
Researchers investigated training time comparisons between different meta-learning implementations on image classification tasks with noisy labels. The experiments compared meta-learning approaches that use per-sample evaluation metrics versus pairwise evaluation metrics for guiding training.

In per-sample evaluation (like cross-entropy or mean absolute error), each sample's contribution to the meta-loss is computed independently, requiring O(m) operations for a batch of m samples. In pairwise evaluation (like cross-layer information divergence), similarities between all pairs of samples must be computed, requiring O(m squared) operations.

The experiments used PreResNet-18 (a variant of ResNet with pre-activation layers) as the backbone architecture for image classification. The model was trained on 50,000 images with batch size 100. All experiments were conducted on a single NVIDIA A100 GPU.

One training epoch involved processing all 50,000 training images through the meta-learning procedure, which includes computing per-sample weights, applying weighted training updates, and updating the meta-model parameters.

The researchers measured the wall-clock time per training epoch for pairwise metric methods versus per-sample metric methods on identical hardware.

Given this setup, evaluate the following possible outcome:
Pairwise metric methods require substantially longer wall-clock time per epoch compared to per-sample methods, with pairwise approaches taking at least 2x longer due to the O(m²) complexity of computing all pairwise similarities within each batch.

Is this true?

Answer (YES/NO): YES